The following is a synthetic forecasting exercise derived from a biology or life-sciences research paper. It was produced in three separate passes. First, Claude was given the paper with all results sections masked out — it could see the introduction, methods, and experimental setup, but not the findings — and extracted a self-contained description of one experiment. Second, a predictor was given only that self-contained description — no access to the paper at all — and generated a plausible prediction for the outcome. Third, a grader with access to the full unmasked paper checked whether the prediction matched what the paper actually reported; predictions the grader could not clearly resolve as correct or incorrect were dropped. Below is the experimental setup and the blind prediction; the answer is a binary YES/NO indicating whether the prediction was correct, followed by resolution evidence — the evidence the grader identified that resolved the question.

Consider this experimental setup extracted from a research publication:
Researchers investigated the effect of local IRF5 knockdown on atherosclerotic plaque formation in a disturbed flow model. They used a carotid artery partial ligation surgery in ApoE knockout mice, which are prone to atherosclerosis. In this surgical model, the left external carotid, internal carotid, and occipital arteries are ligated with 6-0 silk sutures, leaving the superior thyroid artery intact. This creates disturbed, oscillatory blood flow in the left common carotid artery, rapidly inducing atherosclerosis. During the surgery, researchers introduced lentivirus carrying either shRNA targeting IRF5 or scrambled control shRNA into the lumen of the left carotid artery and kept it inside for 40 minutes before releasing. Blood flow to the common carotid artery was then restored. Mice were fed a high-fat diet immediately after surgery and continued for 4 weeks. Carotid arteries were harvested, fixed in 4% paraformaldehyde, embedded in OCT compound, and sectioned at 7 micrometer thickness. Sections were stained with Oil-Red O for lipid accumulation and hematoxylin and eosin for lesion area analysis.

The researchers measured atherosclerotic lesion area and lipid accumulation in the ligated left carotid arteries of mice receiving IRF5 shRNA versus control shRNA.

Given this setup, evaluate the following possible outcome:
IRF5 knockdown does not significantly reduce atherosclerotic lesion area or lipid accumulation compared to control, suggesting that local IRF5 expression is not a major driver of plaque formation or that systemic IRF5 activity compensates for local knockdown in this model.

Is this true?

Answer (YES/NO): NO